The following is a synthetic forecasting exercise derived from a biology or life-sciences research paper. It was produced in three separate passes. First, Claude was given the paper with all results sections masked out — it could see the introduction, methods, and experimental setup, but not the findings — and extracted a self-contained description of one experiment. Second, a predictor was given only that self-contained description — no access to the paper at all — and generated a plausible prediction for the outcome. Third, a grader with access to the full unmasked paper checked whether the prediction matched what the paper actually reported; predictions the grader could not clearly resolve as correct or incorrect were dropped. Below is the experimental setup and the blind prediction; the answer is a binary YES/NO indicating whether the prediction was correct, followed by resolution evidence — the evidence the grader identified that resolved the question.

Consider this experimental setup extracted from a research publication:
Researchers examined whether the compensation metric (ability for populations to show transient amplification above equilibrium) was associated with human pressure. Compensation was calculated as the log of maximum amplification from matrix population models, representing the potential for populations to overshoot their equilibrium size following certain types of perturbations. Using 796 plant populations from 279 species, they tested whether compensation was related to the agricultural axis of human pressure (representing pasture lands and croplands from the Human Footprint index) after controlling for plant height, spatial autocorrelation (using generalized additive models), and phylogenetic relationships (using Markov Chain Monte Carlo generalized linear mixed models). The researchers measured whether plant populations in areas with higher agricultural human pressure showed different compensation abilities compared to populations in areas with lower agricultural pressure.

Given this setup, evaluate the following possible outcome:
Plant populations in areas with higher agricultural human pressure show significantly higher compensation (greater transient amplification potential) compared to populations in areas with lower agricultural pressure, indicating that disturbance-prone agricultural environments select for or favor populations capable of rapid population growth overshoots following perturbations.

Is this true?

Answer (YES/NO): NO